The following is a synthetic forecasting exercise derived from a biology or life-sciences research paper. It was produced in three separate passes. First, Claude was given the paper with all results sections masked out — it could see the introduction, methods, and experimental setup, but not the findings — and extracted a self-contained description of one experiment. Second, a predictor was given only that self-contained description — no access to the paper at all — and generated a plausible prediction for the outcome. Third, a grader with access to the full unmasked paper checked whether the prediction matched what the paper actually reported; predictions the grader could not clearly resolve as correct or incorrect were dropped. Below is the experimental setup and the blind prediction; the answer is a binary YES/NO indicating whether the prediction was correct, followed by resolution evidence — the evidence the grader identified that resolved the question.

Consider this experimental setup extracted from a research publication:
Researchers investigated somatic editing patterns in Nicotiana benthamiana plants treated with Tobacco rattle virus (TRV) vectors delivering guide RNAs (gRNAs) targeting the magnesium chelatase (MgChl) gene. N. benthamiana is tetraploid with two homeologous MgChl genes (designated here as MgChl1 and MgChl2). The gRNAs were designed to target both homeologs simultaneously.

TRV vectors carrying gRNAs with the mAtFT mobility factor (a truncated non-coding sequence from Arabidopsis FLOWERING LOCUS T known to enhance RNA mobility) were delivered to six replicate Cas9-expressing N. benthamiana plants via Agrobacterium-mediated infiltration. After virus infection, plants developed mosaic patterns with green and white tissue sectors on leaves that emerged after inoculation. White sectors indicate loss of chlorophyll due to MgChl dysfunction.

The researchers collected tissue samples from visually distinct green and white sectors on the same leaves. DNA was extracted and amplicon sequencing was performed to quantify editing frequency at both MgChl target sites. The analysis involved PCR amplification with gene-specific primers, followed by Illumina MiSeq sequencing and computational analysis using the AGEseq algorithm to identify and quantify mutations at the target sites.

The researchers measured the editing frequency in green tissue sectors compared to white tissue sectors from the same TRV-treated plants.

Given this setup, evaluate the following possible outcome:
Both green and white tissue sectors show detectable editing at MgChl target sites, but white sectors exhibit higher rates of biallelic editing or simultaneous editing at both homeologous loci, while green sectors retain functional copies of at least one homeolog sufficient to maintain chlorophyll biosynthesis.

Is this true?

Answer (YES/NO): NO